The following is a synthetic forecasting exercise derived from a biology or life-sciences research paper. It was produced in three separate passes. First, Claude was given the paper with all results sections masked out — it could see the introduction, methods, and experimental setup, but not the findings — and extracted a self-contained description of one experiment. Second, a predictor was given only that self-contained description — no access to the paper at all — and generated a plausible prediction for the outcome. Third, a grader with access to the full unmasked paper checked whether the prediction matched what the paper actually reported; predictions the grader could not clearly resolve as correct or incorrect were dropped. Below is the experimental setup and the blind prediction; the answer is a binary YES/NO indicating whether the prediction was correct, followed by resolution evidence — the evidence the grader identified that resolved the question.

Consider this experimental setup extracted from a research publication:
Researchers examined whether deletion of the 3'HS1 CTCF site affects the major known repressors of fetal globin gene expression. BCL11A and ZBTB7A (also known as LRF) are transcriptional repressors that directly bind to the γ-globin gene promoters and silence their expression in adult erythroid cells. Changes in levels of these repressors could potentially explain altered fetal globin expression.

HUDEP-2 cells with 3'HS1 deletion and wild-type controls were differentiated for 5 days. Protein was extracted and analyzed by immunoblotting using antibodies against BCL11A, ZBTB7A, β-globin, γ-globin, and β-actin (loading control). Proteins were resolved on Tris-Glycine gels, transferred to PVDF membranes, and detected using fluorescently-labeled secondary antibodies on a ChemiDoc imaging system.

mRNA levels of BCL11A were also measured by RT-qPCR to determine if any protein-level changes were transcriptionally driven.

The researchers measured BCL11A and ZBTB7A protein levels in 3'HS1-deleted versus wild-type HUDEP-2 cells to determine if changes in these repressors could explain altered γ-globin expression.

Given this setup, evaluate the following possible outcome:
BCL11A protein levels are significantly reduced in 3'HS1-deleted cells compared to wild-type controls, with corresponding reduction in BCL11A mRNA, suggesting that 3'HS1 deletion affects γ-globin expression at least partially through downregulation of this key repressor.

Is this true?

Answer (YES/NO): NO